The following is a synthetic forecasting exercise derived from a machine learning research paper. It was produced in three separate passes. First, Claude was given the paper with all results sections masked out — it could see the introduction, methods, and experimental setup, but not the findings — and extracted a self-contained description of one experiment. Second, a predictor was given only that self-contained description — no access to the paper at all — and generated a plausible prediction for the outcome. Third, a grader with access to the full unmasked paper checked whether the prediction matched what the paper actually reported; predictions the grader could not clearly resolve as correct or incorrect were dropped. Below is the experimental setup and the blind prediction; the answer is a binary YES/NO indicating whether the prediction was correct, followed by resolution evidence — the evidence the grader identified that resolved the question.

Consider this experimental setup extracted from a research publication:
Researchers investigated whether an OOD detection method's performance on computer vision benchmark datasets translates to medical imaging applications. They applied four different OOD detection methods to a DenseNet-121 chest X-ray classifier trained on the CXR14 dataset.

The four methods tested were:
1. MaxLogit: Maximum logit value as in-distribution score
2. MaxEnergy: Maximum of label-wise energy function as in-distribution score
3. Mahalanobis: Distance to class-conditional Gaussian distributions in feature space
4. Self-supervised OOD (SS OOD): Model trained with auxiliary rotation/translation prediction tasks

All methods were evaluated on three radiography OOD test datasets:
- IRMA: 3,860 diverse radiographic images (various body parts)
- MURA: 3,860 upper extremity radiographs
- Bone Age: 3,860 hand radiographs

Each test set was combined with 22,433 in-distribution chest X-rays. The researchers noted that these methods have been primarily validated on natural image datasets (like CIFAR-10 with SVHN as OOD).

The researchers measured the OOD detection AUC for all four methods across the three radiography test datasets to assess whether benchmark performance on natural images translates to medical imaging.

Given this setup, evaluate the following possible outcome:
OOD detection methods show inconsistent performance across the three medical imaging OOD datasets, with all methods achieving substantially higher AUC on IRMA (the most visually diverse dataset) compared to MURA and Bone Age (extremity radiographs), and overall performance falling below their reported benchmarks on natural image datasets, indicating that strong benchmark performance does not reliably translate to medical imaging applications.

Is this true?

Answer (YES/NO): NO